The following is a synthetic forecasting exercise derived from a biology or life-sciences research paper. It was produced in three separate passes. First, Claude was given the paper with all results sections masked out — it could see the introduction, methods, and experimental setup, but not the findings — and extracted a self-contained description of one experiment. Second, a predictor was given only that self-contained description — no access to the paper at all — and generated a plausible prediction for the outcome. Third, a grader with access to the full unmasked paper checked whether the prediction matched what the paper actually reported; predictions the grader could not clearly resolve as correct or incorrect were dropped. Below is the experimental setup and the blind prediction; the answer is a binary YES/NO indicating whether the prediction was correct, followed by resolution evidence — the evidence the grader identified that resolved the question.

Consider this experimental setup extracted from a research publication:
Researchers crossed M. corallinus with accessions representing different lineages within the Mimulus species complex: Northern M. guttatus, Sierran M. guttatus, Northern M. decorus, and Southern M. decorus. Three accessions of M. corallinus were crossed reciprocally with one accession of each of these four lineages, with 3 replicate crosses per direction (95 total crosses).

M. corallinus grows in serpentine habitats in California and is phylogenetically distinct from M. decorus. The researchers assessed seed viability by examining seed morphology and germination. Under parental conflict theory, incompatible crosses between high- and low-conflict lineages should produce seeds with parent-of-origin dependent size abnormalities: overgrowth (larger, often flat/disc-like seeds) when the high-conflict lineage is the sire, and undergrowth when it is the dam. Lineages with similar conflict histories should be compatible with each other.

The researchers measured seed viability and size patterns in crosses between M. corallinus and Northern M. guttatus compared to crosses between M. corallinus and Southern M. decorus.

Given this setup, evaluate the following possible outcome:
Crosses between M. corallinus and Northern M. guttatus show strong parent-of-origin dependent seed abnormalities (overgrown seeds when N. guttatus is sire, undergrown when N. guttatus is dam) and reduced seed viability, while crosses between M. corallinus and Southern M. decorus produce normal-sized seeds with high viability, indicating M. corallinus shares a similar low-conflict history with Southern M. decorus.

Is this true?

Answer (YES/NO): NO